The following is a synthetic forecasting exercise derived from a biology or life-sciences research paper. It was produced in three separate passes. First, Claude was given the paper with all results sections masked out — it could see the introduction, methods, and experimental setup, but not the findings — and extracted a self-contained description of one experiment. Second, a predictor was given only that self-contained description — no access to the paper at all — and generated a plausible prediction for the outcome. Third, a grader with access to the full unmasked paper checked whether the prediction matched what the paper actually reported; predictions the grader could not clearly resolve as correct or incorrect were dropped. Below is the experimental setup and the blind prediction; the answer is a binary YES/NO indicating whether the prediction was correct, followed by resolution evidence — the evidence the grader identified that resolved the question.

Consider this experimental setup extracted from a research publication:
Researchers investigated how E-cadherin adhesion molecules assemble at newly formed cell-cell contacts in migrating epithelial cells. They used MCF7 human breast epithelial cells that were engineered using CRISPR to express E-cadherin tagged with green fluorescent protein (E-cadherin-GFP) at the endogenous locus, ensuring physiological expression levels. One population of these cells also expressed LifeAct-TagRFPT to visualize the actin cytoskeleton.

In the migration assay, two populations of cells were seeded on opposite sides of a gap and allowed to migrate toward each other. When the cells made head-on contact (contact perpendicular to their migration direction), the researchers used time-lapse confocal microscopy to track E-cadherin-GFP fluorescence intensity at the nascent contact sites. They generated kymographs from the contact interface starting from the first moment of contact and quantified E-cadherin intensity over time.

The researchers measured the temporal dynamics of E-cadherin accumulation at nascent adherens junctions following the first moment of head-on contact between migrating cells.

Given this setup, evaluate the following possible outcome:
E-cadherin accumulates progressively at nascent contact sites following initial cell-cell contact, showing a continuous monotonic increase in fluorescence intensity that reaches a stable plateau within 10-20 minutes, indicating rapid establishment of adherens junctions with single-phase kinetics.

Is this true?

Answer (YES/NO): NO